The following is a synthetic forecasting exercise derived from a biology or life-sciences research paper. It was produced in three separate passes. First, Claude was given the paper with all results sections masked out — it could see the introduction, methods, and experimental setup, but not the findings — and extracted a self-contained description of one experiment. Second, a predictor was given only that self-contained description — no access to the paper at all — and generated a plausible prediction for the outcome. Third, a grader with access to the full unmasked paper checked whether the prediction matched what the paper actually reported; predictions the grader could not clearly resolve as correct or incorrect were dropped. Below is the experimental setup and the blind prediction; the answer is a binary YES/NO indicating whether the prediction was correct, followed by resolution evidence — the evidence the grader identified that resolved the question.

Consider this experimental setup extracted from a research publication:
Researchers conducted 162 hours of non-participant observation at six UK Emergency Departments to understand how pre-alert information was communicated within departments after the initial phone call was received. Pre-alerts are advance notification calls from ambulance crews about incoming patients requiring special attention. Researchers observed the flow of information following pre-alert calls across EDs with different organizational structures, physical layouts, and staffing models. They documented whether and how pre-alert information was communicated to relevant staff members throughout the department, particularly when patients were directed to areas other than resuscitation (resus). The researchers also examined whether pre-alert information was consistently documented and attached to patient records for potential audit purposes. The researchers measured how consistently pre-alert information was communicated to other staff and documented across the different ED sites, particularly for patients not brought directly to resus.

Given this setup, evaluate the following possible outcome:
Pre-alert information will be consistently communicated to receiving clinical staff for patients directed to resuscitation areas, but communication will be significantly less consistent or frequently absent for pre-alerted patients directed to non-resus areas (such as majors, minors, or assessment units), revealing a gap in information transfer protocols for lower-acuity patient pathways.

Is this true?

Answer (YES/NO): NO